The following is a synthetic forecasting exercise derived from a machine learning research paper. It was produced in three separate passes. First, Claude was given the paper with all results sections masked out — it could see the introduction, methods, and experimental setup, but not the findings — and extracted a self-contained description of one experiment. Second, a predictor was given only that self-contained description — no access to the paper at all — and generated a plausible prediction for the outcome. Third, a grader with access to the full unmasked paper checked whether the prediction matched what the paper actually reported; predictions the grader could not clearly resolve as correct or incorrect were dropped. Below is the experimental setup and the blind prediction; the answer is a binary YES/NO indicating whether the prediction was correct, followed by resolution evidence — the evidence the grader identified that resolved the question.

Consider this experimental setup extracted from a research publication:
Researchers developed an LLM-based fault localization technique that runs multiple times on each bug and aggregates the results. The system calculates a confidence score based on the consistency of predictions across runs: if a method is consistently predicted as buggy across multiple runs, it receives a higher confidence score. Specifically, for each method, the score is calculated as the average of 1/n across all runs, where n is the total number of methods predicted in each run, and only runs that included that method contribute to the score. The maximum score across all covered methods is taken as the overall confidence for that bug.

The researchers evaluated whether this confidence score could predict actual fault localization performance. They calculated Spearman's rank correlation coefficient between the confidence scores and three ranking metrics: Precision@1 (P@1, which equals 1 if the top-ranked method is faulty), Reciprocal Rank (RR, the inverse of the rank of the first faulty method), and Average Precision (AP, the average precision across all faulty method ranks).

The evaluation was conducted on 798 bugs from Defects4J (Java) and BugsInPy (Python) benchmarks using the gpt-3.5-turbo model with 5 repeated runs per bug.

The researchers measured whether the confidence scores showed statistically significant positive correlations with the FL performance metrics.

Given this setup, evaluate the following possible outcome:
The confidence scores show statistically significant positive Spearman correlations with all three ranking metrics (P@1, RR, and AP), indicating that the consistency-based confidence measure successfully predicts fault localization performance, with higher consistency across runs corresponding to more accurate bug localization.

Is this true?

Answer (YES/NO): YES